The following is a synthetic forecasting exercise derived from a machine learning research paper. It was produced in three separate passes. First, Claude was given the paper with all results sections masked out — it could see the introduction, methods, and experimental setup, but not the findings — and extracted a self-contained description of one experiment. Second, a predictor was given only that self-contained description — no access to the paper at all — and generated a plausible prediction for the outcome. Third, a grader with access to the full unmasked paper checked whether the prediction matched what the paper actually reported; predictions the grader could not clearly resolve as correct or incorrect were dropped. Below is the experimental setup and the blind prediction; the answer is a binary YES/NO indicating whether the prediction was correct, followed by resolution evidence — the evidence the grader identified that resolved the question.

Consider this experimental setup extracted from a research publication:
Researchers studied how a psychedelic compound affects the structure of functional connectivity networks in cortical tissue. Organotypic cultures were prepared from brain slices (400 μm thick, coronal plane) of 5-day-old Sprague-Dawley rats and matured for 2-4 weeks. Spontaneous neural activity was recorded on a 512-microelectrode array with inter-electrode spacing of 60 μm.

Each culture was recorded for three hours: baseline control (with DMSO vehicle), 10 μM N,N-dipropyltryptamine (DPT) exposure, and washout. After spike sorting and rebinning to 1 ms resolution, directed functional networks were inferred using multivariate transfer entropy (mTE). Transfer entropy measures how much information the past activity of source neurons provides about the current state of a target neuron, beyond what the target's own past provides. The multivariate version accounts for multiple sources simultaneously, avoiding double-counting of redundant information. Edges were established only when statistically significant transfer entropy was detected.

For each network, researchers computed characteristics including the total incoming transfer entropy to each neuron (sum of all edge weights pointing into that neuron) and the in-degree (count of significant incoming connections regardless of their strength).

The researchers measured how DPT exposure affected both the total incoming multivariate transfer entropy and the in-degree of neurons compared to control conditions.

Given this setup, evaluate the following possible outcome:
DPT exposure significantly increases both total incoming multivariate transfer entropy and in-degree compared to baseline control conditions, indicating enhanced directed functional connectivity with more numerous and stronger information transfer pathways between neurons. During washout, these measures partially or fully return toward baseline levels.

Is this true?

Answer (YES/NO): NO